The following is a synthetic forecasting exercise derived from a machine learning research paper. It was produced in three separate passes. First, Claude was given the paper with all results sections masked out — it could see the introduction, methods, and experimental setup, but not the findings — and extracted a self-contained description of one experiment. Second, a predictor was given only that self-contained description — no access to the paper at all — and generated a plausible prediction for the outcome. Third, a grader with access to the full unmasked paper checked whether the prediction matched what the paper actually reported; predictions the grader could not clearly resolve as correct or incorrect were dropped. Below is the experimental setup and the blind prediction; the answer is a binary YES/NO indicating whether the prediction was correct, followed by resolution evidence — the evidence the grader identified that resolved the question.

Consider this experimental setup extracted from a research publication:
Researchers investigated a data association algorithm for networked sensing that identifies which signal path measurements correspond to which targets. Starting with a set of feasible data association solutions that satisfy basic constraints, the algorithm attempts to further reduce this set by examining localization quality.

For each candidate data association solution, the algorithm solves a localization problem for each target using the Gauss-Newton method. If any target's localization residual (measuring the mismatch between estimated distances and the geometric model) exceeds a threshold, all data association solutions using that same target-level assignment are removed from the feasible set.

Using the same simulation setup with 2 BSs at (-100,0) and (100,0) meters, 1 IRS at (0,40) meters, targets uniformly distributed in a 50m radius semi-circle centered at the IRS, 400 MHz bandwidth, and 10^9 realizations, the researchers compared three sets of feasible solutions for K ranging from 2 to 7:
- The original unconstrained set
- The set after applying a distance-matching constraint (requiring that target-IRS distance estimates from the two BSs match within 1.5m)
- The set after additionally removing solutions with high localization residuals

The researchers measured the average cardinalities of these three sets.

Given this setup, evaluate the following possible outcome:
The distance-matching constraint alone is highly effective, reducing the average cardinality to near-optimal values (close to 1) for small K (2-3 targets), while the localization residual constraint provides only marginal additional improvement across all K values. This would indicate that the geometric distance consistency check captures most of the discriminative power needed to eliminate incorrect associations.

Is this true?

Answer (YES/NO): NO